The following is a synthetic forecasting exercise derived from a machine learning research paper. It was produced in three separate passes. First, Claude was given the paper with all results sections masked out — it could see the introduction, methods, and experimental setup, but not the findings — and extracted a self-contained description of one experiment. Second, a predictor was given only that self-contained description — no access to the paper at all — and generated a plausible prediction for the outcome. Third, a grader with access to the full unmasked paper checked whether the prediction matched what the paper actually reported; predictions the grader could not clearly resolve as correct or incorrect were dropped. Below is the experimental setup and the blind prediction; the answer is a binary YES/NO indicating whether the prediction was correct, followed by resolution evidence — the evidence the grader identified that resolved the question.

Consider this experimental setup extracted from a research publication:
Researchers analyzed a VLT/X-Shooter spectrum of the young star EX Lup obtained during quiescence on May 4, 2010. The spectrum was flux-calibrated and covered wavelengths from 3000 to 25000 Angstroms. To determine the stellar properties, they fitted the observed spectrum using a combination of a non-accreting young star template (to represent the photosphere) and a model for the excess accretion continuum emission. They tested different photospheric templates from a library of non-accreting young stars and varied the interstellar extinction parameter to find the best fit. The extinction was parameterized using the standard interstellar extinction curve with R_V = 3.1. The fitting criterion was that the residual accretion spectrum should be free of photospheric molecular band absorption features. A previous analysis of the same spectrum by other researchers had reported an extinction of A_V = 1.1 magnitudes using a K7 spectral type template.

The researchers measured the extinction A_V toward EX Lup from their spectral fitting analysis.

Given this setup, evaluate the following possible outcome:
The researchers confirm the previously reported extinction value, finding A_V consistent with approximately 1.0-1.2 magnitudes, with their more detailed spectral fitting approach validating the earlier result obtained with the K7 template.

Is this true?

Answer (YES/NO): NO